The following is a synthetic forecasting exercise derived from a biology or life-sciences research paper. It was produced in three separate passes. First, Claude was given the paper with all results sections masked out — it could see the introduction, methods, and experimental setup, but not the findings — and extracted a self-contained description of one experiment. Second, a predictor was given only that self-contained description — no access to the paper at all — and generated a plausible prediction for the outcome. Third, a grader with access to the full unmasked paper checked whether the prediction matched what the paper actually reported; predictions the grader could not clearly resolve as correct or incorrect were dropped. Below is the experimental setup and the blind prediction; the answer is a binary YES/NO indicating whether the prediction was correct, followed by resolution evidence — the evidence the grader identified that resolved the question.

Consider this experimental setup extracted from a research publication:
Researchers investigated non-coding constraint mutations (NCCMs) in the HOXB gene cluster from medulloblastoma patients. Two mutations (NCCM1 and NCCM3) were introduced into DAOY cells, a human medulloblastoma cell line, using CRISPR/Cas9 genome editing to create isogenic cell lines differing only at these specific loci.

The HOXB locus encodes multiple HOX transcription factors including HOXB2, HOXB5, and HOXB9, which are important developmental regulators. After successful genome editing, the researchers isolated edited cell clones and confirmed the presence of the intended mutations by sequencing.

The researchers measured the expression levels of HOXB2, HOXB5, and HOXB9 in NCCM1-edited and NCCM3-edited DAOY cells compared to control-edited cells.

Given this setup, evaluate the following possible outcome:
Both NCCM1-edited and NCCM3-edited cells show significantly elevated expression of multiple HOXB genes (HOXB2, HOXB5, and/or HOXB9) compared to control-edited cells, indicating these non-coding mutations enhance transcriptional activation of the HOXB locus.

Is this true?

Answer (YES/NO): NO